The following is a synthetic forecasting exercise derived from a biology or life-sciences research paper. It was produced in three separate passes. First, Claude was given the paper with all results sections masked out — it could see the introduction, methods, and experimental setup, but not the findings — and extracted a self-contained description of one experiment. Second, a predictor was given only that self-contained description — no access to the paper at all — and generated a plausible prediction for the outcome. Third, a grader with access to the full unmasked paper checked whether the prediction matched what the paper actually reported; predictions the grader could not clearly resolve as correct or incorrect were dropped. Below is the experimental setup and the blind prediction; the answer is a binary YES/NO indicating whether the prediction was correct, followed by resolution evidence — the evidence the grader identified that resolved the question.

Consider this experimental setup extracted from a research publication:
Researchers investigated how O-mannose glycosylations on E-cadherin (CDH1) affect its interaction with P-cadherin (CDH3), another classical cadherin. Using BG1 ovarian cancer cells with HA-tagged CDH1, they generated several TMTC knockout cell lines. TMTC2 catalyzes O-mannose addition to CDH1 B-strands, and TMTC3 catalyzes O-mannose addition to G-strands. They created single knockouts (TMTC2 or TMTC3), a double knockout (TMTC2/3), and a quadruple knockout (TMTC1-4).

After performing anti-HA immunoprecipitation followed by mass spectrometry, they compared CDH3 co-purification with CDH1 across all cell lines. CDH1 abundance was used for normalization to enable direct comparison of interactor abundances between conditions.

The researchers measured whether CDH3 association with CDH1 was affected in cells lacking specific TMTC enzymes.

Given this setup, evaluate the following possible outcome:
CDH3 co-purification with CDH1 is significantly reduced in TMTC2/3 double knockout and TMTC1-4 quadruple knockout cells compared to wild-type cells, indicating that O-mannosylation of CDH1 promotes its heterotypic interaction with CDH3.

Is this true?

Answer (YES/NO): YES